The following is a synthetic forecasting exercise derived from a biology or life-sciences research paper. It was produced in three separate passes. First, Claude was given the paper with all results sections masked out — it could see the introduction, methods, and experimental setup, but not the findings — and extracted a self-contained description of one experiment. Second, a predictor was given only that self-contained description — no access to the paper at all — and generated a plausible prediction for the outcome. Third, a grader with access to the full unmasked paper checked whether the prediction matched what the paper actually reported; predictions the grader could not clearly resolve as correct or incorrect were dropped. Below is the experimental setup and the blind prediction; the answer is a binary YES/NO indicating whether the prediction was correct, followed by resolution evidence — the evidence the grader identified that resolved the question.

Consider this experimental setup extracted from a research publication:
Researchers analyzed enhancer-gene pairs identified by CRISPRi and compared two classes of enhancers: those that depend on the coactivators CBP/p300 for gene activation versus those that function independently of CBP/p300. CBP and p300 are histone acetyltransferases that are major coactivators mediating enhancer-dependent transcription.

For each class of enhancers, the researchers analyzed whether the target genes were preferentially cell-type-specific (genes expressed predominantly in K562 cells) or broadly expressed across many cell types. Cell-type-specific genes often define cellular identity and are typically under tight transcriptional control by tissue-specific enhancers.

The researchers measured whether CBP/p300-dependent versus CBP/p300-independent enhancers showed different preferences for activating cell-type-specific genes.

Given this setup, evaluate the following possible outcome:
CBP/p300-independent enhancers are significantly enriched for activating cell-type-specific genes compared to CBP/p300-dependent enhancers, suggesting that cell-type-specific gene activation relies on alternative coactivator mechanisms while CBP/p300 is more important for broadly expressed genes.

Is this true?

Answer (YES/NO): NO